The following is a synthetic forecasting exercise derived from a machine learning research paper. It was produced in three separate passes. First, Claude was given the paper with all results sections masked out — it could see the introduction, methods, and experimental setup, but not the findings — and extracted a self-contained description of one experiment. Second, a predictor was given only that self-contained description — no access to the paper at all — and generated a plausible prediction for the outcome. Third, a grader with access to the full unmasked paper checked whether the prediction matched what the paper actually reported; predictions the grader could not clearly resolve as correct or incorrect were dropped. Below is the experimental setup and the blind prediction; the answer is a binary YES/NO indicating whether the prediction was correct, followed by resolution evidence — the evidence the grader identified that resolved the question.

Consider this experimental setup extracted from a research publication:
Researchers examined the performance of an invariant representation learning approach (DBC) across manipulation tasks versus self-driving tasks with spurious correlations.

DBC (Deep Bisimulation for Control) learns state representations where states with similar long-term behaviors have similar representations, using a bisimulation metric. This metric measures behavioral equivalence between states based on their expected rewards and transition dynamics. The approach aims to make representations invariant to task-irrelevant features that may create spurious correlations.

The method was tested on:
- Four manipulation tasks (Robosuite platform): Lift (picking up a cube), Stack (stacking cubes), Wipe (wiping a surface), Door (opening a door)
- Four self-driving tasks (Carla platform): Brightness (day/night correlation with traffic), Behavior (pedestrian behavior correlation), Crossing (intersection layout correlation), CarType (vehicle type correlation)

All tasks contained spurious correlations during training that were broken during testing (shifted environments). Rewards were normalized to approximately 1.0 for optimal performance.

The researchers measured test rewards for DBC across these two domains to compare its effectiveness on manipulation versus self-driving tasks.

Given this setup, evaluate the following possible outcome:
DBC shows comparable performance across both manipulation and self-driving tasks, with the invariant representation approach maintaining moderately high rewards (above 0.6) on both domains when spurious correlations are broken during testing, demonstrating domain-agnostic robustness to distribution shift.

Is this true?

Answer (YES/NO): NO